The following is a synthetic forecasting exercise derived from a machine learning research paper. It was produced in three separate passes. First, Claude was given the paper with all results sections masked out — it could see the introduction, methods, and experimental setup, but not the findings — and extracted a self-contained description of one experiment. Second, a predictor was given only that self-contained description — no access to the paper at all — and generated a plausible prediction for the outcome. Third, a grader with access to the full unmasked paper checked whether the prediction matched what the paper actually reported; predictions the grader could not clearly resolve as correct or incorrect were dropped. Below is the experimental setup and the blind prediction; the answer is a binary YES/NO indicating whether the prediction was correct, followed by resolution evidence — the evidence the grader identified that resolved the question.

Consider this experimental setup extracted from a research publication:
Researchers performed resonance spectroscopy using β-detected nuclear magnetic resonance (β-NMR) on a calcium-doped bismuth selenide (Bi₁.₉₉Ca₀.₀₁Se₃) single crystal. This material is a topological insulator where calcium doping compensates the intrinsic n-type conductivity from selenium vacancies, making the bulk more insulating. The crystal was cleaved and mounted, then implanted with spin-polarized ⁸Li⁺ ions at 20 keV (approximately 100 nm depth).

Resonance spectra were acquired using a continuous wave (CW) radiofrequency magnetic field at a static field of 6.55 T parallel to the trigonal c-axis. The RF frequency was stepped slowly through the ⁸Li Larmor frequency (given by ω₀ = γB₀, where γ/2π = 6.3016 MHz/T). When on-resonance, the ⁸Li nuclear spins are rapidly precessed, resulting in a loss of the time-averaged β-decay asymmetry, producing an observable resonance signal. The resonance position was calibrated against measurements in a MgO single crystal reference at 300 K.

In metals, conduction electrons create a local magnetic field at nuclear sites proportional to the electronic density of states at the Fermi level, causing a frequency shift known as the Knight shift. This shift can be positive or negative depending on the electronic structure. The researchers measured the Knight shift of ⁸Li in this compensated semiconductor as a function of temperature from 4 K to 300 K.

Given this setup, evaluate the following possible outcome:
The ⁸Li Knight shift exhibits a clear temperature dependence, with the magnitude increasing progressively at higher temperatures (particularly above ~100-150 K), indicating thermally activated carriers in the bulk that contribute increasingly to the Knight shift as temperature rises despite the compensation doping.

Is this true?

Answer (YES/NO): NO